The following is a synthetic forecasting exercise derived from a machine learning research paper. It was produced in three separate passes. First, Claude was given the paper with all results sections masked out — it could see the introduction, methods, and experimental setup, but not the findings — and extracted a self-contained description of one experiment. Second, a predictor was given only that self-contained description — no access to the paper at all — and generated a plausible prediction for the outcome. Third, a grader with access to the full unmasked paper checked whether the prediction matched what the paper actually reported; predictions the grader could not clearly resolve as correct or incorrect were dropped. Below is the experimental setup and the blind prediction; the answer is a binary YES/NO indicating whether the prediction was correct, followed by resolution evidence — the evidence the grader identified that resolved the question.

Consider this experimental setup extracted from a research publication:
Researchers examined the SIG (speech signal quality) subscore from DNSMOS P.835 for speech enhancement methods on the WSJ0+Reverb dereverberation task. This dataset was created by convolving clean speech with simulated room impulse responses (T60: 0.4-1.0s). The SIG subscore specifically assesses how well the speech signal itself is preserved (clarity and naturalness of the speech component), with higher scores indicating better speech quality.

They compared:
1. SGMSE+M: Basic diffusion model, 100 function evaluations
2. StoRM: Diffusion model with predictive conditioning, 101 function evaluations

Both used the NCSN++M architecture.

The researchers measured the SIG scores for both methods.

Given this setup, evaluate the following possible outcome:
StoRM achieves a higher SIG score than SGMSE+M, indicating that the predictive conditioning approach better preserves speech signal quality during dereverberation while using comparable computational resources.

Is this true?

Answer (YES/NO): YES